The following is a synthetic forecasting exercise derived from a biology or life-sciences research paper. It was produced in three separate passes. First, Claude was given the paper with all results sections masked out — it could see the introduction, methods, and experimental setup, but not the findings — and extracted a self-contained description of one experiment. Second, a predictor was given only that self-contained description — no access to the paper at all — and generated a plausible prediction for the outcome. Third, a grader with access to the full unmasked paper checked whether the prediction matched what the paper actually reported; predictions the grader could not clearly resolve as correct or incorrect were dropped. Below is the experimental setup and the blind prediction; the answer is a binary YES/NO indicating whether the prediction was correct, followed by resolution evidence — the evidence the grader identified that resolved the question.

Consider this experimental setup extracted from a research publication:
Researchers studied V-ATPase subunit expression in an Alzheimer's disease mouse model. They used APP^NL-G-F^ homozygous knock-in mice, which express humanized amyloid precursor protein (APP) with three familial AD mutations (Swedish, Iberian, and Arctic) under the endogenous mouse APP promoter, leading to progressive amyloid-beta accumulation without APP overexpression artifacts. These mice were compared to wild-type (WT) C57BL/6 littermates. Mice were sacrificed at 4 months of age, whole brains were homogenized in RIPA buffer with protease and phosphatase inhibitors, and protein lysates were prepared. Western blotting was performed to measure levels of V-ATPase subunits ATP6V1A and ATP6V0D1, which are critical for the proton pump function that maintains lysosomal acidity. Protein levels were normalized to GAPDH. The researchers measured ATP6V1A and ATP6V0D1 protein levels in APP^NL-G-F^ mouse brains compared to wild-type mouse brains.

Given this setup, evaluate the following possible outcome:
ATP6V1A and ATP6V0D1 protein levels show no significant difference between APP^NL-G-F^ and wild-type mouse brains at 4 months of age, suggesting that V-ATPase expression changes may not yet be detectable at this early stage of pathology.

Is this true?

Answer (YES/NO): NO